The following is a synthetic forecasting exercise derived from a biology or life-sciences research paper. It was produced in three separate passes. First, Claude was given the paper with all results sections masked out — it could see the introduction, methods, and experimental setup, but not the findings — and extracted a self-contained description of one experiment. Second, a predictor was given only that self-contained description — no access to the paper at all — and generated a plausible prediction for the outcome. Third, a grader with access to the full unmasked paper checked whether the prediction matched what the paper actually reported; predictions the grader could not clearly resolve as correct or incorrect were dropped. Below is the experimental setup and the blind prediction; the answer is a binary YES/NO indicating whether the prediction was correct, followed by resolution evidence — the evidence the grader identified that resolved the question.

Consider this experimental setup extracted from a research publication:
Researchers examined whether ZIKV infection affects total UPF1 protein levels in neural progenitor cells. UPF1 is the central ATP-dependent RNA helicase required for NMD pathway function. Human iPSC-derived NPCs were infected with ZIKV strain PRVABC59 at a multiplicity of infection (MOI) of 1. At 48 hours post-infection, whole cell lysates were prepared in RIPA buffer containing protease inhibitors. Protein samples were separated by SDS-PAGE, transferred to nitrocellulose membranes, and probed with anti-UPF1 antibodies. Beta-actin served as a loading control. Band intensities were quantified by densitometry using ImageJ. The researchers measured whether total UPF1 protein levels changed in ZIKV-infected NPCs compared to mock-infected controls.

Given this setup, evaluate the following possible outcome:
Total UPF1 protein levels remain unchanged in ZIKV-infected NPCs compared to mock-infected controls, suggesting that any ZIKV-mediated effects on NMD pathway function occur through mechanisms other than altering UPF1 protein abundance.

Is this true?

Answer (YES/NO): NO